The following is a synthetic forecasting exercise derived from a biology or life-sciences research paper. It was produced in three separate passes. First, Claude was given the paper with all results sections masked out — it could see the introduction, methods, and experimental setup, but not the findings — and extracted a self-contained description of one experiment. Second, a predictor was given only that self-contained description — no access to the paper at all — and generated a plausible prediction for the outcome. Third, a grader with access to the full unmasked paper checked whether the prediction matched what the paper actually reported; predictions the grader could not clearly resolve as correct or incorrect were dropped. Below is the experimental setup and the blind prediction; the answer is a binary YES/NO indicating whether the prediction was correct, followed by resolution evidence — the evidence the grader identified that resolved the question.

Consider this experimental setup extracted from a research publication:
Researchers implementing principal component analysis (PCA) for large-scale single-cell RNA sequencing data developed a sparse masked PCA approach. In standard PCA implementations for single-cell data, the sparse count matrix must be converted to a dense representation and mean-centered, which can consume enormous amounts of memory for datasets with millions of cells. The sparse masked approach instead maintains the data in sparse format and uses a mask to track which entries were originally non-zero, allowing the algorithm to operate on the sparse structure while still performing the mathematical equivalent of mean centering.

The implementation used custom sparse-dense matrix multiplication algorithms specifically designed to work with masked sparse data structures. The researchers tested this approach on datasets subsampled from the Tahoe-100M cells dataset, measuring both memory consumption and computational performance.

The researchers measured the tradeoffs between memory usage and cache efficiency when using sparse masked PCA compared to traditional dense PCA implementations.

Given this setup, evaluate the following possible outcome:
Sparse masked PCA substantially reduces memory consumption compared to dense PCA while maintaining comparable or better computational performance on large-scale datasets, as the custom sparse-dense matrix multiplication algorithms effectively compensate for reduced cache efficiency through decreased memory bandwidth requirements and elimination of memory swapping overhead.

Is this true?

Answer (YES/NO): NO